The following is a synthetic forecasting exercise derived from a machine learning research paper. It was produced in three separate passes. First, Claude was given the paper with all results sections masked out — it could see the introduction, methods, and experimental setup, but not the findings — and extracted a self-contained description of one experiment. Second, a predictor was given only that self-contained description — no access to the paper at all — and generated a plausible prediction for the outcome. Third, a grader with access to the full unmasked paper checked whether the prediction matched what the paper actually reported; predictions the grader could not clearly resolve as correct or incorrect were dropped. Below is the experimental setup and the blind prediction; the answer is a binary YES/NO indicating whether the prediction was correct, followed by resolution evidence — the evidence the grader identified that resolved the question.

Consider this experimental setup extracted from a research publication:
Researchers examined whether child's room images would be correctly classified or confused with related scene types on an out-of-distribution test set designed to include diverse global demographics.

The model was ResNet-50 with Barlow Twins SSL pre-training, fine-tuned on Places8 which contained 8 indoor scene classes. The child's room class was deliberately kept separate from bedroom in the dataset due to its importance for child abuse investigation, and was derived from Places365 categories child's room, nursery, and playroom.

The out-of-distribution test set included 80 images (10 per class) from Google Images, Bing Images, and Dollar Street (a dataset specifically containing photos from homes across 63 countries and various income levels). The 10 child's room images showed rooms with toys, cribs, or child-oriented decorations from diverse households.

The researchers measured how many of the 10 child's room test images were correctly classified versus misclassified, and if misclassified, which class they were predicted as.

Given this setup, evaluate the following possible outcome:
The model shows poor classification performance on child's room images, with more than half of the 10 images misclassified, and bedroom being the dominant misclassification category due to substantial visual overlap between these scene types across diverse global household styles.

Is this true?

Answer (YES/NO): YES